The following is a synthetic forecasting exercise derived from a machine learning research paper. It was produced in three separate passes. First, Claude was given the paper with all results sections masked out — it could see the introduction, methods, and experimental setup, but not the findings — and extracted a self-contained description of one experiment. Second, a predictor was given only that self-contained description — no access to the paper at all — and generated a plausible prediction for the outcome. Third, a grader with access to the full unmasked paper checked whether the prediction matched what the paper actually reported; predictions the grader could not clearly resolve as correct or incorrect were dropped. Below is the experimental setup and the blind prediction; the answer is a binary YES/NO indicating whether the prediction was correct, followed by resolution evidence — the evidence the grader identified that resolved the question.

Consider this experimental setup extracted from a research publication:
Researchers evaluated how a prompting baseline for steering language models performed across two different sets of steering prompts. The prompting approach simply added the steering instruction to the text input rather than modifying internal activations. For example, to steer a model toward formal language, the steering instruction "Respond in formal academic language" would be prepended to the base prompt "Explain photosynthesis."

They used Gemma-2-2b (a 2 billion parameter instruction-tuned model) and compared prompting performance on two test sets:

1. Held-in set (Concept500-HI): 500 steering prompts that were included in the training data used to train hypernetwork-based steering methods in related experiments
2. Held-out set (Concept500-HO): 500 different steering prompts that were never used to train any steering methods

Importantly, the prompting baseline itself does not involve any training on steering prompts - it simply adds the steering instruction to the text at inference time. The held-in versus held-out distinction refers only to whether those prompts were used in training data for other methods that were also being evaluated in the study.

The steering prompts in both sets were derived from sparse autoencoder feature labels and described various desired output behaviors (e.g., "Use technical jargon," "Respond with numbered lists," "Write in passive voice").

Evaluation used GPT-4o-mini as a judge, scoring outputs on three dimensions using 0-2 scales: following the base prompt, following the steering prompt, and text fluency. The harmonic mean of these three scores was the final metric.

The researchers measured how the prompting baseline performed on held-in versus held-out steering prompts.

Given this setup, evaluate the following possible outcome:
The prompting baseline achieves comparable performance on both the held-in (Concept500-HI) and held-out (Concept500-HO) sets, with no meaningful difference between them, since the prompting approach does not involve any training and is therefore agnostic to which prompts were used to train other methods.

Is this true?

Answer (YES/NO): NO